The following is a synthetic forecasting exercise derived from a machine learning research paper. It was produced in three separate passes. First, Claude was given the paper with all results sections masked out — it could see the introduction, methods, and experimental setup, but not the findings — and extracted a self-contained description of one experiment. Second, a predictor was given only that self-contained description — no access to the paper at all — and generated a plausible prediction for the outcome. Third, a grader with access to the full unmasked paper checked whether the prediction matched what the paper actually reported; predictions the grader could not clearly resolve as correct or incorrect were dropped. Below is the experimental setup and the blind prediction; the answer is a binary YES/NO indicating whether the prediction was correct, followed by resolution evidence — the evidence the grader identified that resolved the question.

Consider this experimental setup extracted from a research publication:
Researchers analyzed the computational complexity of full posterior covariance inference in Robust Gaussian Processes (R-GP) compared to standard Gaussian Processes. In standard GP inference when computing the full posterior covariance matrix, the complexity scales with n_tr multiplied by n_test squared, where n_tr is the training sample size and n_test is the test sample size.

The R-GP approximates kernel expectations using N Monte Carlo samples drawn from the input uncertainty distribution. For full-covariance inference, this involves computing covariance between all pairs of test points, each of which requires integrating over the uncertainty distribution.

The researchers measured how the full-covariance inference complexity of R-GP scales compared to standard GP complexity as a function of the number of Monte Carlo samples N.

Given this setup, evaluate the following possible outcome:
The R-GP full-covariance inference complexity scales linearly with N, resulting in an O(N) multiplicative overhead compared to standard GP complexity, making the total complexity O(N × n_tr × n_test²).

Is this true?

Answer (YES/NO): YES